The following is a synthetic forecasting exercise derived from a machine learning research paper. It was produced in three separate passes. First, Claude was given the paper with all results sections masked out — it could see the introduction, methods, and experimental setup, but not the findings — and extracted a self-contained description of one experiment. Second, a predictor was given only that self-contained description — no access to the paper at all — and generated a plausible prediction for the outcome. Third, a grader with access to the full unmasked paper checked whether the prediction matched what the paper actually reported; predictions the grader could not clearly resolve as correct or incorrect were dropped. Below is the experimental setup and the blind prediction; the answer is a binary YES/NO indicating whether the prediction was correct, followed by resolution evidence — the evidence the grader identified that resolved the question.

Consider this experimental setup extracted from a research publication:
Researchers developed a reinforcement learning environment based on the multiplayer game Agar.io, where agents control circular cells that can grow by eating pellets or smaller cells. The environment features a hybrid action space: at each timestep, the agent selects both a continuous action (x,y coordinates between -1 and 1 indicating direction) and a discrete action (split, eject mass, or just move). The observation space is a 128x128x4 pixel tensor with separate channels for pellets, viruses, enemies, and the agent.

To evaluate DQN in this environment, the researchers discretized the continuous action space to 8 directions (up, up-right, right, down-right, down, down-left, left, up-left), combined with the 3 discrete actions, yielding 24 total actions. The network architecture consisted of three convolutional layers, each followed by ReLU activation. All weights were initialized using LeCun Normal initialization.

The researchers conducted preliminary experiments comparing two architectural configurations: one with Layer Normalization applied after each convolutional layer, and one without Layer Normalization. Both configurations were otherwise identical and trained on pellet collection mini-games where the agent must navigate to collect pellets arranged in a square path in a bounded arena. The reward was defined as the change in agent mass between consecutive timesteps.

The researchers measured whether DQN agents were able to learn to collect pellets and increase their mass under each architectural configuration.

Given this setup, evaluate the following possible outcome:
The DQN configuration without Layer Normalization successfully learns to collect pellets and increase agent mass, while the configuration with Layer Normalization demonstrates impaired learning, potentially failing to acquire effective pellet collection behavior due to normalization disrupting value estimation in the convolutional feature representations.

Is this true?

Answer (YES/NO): NO